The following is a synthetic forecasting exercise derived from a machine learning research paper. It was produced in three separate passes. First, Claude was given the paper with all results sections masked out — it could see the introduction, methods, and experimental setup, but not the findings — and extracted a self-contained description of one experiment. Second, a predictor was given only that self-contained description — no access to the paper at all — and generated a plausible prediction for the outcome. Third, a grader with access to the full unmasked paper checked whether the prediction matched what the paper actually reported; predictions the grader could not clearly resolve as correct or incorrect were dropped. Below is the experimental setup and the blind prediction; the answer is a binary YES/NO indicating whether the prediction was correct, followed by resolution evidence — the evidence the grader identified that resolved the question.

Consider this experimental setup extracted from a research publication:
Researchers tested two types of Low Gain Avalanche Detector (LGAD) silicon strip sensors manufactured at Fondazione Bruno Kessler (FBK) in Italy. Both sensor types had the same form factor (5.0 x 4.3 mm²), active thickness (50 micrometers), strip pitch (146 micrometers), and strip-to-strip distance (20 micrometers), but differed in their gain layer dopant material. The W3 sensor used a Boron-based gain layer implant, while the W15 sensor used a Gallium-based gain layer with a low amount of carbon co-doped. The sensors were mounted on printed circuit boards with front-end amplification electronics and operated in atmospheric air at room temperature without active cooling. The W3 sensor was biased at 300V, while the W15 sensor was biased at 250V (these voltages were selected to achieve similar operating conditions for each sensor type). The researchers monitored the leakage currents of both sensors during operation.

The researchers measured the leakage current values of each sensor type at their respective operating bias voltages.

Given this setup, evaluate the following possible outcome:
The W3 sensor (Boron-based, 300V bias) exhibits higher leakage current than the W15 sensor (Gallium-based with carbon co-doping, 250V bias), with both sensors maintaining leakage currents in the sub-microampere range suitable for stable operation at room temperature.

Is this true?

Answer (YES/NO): NO